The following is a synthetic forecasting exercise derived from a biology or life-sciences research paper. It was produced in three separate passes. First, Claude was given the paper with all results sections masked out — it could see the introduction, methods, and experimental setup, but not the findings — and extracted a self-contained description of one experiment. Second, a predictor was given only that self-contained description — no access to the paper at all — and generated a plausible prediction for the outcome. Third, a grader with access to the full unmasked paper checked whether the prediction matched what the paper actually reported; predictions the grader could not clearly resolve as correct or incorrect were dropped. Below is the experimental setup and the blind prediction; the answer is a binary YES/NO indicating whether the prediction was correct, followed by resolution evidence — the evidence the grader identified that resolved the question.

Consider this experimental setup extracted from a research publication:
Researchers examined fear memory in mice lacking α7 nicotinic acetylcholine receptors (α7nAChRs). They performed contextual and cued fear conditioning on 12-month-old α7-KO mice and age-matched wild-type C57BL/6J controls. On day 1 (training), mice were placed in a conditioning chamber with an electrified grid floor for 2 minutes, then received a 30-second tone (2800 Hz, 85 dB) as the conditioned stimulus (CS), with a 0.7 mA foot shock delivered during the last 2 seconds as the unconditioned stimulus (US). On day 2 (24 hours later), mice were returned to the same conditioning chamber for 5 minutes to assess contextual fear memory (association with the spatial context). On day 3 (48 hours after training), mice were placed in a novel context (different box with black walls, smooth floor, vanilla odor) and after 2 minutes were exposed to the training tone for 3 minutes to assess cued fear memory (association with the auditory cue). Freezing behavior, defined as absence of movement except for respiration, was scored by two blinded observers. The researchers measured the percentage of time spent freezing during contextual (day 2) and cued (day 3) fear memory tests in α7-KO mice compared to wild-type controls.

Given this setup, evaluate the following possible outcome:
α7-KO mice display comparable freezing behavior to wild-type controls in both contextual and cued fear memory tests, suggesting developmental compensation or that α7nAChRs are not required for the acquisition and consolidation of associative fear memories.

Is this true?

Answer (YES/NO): NO